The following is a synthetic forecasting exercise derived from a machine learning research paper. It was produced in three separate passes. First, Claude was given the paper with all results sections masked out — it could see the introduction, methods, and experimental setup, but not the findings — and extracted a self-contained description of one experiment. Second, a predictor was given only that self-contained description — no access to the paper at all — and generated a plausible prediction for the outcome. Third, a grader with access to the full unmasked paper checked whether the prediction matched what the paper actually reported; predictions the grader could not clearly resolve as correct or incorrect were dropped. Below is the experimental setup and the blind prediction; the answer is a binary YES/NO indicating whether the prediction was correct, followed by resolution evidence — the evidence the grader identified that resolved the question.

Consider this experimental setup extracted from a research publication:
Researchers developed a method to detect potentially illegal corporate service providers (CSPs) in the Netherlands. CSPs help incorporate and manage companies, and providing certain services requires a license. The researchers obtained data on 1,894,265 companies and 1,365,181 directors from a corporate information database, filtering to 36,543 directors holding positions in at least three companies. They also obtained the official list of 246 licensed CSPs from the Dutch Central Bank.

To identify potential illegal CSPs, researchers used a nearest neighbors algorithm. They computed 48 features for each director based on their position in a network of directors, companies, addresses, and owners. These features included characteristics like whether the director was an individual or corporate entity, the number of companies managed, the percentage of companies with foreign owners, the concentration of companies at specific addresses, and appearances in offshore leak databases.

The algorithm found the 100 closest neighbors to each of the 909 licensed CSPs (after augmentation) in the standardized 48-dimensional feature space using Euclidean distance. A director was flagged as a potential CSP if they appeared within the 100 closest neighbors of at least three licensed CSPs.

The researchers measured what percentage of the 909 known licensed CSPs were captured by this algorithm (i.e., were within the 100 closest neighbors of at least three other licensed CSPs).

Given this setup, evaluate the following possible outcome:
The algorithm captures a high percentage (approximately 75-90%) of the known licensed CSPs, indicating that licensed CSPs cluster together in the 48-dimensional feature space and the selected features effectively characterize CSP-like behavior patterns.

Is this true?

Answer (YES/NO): NO